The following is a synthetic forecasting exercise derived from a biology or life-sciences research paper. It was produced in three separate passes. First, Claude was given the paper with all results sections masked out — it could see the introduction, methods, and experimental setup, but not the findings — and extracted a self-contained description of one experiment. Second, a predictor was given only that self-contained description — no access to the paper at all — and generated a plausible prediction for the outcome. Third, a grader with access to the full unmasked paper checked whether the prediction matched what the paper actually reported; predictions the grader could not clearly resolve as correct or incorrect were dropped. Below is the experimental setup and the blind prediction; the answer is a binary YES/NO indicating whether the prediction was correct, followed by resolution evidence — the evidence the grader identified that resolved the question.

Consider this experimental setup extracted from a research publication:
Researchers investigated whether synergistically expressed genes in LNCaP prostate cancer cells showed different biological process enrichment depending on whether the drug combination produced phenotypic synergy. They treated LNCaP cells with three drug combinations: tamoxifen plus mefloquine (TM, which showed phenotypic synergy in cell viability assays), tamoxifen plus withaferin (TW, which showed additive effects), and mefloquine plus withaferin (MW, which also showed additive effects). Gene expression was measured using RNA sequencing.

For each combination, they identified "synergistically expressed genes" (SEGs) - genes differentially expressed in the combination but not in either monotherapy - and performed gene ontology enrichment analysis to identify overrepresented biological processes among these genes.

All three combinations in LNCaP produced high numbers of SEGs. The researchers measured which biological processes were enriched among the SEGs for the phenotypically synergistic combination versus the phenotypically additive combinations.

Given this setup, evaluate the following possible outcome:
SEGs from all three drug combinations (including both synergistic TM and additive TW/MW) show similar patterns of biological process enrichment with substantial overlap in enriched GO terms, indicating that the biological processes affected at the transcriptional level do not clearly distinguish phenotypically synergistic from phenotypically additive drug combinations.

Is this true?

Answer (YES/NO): NO